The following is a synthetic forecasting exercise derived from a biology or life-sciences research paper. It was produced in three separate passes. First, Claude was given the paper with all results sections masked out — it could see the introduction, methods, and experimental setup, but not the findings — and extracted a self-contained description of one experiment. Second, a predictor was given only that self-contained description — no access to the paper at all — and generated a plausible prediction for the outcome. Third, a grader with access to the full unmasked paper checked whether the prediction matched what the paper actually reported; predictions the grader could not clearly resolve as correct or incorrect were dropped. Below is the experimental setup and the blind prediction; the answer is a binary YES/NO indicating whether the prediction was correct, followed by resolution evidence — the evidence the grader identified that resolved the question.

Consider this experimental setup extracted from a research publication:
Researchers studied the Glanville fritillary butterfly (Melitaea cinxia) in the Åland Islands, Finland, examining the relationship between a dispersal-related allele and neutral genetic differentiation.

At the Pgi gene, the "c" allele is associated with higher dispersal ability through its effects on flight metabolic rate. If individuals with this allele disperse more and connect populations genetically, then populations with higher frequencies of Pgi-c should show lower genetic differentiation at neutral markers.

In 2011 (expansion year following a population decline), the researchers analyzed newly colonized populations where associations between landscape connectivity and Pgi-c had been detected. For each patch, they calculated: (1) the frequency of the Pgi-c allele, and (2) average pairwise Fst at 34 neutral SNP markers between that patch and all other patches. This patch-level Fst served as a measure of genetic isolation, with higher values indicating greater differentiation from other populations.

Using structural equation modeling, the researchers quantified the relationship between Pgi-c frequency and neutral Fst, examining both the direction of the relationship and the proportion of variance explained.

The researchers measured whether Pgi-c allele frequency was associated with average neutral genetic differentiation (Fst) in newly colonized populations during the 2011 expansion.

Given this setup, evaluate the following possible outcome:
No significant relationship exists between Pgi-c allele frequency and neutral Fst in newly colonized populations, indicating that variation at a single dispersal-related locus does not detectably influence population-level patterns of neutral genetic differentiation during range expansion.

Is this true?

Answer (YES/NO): NO